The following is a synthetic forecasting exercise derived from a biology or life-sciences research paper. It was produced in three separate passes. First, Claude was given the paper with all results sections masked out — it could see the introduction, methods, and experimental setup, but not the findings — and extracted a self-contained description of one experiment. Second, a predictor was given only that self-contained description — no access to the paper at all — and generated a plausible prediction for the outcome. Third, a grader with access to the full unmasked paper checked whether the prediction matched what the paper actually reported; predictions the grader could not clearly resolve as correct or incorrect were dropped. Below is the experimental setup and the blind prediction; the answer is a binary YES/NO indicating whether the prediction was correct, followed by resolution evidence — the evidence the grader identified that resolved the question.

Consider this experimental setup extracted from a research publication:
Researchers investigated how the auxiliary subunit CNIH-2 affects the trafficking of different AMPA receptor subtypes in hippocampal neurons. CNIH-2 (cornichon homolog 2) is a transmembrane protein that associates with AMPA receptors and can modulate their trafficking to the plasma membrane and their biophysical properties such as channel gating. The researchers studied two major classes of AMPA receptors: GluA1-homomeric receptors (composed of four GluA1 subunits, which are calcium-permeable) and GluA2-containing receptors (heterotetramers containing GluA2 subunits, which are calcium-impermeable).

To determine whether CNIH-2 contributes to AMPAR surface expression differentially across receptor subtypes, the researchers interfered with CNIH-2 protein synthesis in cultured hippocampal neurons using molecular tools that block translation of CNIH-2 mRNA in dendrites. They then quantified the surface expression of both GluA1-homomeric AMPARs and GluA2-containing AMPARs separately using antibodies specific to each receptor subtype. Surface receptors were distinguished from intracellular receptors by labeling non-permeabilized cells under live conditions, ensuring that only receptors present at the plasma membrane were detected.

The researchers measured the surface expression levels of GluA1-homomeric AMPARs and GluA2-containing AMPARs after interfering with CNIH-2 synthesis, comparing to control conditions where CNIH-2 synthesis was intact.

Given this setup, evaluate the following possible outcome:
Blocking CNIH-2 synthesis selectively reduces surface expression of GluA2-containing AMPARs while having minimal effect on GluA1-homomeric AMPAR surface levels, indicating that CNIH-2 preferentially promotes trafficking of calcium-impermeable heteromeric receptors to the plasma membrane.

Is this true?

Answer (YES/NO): YES